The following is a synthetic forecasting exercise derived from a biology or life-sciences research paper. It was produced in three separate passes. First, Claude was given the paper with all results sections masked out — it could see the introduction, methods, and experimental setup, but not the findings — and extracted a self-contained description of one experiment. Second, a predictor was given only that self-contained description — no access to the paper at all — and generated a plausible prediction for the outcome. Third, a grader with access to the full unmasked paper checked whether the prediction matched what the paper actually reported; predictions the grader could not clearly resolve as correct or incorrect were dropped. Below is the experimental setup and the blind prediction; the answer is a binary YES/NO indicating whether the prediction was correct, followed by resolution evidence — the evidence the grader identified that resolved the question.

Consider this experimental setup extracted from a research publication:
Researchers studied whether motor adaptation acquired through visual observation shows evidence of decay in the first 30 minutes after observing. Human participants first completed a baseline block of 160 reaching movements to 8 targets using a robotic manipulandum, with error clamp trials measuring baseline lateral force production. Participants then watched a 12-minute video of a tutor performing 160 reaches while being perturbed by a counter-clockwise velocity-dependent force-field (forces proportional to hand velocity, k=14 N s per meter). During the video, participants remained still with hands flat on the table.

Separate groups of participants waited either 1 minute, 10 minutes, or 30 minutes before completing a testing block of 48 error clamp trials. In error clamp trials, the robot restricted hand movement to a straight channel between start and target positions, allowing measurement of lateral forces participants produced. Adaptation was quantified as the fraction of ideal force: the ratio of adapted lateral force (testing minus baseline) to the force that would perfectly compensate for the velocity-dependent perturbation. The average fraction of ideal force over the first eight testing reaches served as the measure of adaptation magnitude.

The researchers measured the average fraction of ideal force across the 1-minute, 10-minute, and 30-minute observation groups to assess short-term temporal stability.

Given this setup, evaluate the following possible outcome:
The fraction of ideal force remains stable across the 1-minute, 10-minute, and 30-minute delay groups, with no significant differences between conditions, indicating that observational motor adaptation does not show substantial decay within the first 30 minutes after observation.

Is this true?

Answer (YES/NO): YES